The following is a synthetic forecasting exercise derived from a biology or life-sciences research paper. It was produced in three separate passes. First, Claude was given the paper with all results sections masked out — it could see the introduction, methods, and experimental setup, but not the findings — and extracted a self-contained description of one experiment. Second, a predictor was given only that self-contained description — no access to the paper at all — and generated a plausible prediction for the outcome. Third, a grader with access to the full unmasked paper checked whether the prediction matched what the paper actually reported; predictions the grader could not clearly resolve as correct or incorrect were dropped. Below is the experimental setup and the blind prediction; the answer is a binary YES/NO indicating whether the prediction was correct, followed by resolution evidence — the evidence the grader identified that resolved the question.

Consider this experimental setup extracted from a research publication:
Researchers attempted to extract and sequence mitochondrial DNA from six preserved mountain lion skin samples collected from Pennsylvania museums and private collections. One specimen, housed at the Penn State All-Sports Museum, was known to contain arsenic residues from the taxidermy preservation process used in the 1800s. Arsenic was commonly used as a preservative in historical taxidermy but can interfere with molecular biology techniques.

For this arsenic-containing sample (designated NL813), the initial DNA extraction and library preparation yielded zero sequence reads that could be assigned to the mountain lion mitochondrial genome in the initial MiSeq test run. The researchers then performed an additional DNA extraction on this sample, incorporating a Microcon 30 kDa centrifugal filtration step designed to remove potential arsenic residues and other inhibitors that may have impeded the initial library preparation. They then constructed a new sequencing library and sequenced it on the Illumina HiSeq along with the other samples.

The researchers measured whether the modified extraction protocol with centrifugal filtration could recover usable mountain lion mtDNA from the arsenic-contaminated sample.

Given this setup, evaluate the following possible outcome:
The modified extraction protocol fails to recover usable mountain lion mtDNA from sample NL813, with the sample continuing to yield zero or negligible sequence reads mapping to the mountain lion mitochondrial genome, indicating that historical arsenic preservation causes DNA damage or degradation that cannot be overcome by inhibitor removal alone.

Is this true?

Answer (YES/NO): YES